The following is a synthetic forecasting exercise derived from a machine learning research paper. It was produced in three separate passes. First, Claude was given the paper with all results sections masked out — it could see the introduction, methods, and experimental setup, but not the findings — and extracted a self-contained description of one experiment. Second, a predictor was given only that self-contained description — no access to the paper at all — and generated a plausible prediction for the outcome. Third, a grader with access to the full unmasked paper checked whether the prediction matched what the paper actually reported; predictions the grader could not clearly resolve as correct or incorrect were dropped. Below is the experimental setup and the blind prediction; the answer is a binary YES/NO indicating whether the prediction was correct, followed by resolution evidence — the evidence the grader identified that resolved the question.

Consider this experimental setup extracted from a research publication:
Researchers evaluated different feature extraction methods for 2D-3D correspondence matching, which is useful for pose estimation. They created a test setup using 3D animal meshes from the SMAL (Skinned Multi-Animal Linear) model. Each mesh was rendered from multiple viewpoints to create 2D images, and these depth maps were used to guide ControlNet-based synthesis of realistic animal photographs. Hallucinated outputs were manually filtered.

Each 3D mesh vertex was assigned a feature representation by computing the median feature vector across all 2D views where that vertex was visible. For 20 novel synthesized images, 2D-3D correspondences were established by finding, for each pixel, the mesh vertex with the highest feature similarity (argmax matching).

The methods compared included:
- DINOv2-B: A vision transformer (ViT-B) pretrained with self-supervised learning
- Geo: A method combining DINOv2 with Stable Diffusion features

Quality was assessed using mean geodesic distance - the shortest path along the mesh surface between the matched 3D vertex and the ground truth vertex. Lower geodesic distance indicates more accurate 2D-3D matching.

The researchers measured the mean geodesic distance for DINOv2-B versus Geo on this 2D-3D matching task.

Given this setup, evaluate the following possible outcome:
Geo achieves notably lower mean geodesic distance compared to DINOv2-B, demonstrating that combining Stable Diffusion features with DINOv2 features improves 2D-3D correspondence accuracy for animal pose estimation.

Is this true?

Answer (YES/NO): NO